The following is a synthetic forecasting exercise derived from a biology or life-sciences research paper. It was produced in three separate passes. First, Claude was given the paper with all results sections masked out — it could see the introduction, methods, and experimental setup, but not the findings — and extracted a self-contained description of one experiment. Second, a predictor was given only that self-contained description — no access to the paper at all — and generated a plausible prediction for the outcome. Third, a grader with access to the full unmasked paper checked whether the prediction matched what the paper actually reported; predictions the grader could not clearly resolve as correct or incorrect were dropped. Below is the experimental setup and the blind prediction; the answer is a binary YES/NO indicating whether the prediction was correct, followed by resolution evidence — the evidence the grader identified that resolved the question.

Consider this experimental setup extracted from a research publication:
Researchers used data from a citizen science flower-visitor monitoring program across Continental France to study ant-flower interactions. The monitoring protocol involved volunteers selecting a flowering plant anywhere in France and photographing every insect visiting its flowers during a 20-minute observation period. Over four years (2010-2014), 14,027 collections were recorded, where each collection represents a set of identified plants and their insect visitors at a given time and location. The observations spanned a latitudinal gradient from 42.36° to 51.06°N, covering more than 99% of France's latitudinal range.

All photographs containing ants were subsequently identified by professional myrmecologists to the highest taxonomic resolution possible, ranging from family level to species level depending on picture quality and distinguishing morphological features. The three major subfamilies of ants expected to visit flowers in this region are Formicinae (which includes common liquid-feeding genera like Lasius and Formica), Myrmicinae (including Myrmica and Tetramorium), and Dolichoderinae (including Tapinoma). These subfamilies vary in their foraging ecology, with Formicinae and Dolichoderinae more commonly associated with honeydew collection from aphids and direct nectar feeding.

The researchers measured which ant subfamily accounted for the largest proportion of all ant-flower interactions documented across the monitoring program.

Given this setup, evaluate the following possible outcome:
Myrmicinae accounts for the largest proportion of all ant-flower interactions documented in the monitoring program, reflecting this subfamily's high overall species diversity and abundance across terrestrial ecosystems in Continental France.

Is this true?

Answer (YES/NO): NO